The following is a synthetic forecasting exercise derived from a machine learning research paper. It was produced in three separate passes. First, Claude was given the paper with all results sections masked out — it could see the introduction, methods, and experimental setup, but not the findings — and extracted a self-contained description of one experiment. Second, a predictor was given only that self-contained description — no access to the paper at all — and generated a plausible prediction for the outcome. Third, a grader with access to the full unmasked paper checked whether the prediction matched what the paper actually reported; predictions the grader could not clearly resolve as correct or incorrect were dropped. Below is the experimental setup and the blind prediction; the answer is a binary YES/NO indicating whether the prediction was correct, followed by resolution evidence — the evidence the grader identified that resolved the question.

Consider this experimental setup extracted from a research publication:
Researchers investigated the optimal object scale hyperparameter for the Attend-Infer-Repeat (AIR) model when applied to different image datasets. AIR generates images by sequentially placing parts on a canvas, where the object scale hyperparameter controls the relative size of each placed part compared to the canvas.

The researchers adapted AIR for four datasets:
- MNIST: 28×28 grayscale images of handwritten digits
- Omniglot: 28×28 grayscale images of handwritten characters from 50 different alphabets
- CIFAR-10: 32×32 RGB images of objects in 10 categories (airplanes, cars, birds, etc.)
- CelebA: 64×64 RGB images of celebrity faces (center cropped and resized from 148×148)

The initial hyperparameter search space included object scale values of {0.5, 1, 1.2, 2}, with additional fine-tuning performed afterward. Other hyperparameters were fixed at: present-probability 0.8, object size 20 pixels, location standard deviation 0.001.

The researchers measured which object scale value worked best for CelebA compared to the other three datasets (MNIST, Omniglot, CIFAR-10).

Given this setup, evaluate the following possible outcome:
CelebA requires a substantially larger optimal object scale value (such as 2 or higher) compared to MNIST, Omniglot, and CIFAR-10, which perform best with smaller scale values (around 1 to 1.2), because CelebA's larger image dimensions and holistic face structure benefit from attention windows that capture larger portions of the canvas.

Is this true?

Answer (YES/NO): NO